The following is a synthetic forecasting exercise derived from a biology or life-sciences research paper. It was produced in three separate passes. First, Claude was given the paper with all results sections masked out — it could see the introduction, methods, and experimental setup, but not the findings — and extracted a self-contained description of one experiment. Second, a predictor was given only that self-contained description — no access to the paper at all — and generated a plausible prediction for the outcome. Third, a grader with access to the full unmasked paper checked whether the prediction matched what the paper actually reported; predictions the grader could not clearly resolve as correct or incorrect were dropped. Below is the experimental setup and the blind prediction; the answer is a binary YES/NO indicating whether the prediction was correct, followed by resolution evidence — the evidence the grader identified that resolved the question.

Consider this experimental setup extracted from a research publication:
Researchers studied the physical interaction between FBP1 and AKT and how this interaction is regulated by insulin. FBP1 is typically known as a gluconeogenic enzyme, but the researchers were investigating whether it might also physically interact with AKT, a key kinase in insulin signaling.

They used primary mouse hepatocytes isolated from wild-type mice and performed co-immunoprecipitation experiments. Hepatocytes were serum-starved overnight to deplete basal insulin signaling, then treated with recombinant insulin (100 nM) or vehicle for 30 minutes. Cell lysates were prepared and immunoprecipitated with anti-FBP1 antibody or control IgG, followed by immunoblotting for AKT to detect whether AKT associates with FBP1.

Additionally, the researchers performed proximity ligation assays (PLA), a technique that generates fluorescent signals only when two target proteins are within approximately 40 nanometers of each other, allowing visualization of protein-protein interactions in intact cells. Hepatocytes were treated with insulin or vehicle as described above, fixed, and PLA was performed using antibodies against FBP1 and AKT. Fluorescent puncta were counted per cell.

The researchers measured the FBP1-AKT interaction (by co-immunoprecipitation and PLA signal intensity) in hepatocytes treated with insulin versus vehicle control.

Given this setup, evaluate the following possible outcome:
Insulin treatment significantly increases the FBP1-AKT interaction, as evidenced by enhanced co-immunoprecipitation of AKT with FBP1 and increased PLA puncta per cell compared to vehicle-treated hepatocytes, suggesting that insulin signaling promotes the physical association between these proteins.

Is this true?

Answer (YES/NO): NO